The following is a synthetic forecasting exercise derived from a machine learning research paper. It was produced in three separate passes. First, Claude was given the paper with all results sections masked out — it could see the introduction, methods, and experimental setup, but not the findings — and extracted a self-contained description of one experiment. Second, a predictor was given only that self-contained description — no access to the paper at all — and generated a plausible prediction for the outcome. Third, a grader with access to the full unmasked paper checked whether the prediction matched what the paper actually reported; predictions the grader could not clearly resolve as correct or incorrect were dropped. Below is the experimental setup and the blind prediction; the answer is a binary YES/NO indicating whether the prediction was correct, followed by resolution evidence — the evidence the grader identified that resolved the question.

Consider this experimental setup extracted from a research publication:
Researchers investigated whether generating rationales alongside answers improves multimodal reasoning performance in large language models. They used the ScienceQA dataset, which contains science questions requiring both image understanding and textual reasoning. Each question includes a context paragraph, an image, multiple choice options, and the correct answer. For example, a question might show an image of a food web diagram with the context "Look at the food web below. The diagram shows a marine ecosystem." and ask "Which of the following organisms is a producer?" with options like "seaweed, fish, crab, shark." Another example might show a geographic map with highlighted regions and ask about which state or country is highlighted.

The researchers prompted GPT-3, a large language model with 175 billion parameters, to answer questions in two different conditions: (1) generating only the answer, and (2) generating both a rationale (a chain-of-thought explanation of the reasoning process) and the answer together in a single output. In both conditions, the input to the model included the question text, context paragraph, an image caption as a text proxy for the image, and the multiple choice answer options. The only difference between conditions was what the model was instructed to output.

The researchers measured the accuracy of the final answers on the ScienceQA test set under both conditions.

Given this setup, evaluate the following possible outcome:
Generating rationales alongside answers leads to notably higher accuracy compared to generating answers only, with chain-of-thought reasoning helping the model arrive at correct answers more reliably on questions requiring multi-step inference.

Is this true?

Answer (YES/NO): NO